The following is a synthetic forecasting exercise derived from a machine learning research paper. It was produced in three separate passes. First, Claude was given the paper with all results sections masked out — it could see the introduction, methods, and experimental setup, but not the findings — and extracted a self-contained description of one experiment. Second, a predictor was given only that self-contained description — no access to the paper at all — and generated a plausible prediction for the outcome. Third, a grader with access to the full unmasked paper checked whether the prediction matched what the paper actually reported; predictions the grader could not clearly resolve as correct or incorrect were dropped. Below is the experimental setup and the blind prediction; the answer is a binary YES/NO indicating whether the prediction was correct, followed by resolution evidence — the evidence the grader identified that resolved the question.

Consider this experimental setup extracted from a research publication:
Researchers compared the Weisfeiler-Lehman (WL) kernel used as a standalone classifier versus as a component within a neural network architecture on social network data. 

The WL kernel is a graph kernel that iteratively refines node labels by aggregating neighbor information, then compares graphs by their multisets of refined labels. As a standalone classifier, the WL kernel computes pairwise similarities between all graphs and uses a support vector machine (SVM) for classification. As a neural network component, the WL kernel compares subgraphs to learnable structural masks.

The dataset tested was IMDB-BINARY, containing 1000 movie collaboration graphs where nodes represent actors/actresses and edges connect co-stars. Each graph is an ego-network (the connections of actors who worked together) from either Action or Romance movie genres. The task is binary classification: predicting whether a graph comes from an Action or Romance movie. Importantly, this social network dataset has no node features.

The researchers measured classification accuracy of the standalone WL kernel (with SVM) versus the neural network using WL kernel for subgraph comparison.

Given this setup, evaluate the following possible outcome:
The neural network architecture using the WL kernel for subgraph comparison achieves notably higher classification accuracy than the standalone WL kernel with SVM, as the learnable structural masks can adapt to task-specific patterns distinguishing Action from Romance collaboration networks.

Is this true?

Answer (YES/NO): NO